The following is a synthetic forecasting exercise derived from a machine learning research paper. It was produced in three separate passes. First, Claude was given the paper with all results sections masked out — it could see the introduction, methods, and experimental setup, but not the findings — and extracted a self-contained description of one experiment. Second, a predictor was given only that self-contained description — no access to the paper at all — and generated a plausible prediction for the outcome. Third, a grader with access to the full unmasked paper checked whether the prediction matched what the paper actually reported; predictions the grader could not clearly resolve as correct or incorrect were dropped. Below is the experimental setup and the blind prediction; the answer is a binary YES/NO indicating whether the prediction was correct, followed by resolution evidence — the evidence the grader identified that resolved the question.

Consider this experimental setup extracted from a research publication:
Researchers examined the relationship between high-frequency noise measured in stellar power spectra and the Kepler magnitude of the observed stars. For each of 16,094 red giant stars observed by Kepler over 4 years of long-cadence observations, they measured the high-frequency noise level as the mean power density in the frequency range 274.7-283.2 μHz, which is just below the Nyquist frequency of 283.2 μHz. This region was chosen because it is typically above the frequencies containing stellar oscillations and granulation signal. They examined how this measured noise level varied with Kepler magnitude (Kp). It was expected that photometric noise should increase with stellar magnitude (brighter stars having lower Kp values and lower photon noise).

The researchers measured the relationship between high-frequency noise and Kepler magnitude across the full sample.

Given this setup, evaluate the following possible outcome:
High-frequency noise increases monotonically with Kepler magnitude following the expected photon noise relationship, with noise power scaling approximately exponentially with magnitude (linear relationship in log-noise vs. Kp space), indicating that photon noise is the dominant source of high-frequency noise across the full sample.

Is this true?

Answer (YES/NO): NO